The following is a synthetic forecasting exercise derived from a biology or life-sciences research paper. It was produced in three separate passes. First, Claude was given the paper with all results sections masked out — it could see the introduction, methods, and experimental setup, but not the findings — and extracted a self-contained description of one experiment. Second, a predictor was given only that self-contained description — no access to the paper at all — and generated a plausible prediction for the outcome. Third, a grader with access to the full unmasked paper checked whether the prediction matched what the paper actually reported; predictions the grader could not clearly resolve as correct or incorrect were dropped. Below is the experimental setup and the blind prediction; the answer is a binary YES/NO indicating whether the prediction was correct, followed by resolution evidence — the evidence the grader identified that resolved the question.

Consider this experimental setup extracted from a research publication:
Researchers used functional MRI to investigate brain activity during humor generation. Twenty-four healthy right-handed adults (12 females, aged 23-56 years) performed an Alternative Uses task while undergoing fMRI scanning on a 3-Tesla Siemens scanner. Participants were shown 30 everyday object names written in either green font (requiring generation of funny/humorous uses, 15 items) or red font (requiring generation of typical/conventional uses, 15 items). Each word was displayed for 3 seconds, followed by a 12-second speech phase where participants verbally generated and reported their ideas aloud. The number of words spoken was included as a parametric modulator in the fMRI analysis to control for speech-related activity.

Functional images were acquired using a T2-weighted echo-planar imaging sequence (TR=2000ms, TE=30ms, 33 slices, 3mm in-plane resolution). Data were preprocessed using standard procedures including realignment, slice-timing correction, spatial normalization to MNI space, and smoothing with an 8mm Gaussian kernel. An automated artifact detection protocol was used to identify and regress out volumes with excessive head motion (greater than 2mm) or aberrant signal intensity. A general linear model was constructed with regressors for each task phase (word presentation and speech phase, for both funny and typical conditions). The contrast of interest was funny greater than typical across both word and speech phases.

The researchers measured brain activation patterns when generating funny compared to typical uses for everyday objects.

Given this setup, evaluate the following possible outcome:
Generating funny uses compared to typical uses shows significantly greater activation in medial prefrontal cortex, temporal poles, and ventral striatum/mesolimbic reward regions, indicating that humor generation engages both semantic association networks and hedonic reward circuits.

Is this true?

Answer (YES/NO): NO